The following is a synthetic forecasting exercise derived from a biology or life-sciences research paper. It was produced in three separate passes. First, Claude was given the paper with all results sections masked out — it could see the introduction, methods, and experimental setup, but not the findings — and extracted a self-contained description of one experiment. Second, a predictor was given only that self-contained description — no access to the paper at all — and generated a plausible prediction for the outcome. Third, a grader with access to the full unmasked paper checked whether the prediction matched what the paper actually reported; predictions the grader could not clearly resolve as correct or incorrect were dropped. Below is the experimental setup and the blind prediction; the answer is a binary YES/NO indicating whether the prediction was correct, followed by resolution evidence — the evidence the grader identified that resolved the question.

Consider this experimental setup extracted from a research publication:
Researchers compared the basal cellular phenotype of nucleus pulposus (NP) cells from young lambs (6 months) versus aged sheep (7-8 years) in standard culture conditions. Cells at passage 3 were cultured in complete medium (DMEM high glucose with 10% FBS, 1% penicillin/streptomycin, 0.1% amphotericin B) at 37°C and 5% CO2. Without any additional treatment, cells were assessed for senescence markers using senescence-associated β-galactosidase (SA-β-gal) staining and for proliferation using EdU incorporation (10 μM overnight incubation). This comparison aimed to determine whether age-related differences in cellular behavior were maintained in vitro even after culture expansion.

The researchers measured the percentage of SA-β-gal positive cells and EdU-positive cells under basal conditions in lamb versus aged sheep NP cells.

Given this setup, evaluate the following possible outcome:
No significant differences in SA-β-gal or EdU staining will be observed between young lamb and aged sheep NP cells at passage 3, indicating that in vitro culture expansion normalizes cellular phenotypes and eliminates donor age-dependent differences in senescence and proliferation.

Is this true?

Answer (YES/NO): YES